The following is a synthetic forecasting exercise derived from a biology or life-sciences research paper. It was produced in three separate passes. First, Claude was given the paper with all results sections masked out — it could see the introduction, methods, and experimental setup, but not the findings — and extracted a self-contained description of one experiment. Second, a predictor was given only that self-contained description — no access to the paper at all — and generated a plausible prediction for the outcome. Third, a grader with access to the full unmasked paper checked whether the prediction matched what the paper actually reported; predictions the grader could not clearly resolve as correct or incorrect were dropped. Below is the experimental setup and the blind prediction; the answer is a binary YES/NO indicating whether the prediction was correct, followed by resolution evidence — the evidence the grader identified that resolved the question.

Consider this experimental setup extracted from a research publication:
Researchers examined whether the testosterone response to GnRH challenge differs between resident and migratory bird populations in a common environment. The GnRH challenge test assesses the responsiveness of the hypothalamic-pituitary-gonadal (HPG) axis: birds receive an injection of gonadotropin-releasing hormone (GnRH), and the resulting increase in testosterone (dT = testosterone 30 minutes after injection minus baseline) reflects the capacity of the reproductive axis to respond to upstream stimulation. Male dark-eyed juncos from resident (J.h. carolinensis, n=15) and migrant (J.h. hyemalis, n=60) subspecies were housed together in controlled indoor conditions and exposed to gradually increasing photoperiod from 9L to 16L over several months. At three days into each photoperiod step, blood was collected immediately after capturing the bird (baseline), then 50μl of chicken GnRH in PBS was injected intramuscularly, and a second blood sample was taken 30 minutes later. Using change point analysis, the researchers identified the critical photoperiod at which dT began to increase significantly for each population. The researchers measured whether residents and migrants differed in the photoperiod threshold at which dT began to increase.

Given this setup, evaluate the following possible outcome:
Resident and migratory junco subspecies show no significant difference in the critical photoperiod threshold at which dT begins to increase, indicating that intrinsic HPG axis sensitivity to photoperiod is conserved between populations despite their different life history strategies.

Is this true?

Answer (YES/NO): NO